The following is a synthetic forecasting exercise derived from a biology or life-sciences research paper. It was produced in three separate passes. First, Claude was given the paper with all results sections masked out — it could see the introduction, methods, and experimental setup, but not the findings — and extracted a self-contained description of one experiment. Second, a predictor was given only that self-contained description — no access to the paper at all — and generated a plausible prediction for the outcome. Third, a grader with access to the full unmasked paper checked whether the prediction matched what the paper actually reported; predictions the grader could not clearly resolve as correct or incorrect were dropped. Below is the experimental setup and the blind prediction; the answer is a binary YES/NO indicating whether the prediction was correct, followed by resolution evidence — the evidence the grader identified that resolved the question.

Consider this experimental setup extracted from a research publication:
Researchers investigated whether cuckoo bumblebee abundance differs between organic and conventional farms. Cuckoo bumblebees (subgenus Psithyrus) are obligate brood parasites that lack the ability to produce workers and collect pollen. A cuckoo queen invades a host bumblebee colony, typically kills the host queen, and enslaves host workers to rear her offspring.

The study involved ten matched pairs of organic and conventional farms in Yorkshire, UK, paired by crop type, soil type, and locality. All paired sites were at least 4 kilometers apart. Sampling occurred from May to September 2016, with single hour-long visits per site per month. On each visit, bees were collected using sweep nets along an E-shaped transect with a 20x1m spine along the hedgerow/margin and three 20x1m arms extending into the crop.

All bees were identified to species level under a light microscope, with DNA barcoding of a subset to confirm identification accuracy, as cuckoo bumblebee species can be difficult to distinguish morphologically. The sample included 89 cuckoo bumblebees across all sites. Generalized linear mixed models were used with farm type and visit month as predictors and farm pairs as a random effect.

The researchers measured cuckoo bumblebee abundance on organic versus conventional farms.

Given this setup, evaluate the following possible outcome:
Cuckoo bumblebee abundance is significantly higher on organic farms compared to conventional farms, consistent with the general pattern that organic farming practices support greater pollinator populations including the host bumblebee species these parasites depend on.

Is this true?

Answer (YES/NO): NO